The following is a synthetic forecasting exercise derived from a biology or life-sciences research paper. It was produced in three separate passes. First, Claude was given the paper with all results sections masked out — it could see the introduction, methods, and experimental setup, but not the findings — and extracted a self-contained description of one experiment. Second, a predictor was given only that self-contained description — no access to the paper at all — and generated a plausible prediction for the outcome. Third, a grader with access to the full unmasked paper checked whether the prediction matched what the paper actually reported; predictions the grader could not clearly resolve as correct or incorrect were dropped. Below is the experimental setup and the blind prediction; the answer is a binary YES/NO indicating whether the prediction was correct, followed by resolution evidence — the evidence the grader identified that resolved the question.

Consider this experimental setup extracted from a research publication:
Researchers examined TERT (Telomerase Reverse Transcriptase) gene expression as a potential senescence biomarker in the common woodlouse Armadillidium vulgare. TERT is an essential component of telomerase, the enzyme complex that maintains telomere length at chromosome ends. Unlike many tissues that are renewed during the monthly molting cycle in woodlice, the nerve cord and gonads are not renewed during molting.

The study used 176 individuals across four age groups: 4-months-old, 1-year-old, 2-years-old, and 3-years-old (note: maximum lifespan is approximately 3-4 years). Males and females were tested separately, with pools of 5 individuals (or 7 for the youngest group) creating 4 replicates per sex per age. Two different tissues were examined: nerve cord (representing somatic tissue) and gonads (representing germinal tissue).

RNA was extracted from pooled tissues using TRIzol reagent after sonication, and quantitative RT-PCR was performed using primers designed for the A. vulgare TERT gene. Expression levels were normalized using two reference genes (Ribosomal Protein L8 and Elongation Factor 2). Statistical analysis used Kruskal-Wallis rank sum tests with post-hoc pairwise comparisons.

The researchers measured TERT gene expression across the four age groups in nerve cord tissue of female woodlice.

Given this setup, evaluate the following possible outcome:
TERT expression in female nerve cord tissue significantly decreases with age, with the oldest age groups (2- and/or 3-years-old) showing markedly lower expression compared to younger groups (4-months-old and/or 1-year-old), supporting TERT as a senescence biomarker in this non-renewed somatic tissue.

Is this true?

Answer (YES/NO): YES